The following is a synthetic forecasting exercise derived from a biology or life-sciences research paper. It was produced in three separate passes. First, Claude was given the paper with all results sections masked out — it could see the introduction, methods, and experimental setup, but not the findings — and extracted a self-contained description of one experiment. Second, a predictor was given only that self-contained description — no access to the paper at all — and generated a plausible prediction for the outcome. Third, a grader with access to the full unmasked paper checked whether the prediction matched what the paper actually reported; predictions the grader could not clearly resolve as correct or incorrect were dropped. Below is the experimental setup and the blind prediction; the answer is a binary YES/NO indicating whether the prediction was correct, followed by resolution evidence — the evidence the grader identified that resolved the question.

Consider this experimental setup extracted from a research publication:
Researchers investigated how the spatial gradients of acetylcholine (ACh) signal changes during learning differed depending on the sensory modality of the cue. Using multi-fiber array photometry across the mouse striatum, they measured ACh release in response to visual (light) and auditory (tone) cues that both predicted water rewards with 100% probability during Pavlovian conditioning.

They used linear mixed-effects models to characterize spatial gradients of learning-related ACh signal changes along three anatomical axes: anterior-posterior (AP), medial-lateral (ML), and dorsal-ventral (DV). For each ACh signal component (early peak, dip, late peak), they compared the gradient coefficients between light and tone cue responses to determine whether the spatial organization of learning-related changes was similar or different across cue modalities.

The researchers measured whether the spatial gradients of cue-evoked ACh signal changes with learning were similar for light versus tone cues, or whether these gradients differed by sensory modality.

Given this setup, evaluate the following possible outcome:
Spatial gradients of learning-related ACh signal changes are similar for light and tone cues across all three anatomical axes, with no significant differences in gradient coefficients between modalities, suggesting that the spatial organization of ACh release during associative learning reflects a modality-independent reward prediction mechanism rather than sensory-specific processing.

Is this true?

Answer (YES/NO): NO